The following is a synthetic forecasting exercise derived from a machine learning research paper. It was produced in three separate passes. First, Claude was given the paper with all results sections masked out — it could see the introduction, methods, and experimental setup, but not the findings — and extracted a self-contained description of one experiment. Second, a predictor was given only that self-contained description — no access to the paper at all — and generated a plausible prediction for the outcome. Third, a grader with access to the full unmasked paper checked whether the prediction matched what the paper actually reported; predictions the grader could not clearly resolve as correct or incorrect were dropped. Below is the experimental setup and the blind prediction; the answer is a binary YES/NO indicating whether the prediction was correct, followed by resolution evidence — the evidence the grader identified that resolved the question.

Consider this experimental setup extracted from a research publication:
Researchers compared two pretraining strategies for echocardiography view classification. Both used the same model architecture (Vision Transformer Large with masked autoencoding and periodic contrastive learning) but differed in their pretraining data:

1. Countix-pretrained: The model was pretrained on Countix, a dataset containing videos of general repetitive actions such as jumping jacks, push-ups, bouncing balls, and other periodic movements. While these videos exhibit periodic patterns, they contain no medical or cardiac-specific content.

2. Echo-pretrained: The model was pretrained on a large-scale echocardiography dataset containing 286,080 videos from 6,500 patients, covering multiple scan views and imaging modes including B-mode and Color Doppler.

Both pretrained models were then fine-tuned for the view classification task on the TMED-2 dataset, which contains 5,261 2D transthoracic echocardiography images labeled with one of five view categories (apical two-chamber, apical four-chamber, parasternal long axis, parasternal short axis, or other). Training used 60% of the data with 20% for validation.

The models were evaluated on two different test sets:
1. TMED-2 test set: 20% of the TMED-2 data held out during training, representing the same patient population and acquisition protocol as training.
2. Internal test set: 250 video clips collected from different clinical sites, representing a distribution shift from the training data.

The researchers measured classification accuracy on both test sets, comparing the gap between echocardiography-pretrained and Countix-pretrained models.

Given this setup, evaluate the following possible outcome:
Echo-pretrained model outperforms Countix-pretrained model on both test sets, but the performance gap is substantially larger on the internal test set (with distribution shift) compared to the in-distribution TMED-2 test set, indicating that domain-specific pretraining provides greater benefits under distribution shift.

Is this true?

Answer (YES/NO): NO